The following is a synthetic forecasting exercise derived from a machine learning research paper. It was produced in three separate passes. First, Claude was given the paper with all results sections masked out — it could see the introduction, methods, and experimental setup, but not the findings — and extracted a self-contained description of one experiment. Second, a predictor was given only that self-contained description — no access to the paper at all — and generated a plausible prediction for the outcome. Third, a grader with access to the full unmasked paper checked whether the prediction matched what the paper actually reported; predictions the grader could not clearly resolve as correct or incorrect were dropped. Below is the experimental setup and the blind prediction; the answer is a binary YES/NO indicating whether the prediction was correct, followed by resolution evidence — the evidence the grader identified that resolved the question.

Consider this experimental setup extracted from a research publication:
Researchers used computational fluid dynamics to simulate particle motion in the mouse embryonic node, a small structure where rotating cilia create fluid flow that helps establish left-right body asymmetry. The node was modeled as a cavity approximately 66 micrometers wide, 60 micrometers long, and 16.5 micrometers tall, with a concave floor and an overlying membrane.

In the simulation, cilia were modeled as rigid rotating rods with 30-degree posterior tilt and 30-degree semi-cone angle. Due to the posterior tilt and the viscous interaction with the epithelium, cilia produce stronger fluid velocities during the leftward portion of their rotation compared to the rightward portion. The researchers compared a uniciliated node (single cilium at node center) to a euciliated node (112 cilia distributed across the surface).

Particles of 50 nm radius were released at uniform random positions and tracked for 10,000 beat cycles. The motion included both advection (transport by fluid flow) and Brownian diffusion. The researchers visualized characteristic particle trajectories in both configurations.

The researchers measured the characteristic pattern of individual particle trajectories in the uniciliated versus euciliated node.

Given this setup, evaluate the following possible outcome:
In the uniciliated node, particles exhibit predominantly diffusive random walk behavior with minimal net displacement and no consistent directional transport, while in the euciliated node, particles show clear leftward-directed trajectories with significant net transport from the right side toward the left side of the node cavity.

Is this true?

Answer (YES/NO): NO